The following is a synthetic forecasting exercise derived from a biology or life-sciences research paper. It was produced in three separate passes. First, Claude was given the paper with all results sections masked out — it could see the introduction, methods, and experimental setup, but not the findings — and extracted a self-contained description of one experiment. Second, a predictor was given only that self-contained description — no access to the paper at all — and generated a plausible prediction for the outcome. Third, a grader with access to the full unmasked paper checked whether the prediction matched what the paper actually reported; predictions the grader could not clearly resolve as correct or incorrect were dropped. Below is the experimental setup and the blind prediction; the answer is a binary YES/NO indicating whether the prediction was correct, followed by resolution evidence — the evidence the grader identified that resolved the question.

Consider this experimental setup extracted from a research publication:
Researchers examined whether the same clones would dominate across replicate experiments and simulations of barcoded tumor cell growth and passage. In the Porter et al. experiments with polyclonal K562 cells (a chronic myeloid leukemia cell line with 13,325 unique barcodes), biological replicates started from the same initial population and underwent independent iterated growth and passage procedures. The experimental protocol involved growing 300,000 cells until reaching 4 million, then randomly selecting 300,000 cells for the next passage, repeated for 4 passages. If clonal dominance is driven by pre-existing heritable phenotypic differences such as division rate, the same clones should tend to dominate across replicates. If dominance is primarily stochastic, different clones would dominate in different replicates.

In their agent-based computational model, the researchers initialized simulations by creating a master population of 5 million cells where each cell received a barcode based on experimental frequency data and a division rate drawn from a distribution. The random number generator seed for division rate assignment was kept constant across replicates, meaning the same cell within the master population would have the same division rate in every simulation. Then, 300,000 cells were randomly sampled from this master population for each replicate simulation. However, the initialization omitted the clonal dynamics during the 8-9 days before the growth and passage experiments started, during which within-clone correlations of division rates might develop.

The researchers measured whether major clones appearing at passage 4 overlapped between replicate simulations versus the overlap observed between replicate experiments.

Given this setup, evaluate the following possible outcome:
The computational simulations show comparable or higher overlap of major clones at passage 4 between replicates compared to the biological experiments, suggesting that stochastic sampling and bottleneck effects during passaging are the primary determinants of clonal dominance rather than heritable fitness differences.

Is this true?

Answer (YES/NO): NO